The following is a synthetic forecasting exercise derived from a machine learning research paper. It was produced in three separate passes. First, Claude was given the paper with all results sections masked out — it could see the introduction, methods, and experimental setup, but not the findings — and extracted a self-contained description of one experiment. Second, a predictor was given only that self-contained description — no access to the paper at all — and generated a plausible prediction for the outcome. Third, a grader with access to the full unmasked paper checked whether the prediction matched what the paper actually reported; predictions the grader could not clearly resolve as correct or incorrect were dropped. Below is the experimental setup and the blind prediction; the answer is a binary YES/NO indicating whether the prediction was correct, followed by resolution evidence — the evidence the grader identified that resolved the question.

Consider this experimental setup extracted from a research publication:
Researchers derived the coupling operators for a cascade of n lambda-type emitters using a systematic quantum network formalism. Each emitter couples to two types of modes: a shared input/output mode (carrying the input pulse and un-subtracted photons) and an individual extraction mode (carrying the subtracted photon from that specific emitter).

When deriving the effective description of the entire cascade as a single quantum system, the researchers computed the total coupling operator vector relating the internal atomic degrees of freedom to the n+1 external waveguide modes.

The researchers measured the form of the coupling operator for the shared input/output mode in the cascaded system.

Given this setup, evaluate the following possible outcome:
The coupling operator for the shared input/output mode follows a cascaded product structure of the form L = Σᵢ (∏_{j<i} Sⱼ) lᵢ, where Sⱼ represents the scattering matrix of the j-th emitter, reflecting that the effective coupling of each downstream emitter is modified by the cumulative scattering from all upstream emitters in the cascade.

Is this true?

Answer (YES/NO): NO